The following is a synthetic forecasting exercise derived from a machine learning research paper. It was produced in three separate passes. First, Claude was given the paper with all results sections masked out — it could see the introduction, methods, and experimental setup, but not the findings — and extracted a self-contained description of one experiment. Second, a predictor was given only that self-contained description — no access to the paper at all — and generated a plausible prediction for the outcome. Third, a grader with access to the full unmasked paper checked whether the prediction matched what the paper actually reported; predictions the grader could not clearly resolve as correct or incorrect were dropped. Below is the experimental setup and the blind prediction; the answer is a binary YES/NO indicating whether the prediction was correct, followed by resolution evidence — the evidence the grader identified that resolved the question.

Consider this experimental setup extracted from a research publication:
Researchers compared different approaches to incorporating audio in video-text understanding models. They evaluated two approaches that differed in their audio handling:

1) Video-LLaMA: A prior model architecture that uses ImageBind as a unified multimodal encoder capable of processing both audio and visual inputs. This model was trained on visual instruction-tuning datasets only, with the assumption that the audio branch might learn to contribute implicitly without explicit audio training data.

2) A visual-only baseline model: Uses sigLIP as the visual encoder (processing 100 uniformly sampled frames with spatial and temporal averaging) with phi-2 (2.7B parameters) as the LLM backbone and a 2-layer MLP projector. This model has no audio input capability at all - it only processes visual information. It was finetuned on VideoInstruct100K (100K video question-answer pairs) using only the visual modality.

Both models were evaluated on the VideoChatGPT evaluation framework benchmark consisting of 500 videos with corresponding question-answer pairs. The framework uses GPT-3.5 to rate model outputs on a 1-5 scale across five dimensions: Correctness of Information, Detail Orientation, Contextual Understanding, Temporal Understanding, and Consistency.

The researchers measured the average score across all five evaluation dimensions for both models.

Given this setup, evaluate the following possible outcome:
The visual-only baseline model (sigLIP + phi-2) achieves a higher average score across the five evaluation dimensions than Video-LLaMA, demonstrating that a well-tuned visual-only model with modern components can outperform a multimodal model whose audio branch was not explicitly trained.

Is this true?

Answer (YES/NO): YES